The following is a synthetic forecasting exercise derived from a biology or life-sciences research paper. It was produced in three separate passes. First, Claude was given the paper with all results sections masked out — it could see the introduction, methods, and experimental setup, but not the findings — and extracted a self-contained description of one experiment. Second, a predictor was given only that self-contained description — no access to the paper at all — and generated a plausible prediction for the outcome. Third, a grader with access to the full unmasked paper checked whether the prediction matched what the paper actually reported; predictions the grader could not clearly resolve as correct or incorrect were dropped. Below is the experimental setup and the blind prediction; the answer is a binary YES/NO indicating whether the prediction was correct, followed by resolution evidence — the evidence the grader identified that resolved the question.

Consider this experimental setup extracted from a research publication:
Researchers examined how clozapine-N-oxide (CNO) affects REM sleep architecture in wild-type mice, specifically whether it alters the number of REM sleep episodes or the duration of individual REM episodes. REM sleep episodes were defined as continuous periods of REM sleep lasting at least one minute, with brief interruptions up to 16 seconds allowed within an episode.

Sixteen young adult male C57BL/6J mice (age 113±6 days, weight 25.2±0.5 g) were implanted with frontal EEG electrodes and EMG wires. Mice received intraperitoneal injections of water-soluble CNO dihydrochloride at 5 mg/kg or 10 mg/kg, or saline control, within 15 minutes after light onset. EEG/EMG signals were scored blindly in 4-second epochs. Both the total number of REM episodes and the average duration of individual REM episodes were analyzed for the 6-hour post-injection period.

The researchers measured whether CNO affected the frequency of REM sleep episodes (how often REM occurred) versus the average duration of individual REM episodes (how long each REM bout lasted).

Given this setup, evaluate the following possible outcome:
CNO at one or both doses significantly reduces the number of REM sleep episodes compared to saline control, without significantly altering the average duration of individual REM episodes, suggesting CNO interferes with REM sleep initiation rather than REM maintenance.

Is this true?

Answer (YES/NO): NO